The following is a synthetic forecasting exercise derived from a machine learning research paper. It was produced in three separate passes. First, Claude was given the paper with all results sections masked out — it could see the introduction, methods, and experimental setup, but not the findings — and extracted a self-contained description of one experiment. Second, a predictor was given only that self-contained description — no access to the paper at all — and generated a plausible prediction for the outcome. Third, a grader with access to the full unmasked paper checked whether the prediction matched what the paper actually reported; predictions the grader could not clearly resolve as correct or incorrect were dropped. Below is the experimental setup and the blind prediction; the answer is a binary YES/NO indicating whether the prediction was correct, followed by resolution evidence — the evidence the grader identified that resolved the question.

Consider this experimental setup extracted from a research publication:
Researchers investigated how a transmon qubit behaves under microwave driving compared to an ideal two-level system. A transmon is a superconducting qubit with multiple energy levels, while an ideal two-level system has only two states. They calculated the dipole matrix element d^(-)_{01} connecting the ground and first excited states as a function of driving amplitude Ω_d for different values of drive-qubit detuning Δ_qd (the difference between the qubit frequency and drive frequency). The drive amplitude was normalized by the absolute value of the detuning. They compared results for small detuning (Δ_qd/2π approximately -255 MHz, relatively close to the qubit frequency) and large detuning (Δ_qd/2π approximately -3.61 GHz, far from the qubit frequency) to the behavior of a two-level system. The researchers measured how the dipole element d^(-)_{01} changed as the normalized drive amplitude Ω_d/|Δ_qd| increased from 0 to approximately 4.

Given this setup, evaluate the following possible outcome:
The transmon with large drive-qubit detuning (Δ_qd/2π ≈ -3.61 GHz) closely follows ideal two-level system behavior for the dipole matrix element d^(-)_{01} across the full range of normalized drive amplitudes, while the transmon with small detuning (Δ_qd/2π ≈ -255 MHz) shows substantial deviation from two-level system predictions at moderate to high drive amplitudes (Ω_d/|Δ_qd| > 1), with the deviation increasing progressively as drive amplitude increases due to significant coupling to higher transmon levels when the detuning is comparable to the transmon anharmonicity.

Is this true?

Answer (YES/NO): NO